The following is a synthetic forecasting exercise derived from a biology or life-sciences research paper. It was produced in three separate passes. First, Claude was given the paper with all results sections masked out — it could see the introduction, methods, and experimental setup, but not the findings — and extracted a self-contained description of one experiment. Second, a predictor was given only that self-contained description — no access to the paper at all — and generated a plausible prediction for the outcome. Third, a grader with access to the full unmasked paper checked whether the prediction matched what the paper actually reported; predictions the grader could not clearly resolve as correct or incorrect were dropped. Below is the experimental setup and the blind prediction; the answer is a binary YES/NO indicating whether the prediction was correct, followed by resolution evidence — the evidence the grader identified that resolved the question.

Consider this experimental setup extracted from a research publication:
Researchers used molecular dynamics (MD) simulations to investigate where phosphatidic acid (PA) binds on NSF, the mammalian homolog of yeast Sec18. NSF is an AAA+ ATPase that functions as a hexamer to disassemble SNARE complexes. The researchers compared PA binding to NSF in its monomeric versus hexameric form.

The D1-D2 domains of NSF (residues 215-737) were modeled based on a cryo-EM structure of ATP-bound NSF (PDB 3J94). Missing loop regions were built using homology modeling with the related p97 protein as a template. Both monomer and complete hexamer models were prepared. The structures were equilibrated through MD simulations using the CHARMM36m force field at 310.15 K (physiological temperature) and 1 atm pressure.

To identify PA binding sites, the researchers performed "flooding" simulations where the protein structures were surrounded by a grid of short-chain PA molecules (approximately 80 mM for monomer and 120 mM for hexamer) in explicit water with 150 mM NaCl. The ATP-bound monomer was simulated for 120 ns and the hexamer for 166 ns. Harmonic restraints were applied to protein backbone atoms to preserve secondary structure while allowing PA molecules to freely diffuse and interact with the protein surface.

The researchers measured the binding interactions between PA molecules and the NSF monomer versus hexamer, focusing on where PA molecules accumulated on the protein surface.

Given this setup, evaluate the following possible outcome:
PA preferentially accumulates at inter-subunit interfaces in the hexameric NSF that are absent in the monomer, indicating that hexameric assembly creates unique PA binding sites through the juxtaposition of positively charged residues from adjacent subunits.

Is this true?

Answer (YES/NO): NO